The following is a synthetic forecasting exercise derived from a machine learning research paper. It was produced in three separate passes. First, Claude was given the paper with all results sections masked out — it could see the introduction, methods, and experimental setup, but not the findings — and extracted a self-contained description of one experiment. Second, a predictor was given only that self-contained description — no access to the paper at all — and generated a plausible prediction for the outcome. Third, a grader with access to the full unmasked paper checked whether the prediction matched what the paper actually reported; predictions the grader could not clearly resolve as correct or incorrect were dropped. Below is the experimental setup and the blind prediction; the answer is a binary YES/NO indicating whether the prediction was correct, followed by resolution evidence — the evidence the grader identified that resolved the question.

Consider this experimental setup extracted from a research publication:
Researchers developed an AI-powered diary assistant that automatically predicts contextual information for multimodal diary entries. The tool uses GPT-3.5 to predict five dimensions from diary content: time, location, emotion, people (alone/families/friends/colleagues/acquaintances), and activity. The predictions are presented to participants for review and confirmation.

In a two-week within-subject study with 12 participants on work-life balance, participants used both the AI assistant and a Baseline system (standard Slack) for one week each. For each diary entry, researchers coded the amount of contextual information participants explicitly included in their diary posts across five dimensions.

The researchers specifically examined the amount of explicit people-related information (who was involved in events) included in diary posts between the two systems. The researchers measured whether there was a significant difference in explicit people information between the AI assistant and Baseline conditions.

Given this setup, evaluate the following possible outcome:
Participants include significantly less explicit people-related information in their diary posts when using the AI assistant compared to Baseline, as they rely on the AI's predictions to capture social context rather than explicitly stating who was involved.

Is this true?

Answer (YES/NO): NO